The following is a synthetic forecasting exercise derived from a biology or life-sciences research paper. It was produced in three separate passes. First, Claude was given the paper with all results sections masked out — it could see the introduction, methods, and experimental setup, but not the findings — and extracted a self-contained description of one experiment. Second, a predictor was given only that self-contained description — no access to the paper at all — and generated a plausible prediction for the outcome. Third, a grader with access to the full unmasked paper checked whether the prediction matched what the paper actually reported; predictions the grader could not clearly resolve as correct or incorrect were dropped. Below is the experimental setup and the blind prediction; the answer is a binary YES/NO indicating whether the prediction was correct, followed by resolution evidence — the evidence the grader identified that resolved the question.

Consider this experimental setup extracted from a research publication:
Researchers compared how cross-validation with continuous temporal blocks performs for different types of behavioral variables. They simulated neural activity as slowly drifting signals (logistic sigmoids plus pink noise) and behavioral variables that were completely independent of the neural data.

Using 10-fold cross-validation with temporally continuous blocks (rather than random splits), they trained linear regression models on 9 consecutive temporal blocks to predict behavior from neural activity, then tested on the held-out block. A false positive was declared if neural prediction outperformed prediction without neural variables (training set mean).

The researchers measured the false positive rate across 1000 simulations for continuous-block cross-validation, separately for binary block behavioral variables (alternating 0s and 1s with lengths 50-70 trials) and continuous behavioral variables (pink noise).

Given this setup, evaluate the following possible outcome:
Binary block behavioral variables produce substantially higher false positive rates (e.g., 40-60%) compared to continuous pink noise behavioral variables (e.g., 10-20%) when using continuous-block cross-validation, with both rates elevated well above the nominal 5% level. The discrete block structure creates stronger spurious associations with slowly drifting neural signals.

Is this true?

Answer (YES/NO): NO